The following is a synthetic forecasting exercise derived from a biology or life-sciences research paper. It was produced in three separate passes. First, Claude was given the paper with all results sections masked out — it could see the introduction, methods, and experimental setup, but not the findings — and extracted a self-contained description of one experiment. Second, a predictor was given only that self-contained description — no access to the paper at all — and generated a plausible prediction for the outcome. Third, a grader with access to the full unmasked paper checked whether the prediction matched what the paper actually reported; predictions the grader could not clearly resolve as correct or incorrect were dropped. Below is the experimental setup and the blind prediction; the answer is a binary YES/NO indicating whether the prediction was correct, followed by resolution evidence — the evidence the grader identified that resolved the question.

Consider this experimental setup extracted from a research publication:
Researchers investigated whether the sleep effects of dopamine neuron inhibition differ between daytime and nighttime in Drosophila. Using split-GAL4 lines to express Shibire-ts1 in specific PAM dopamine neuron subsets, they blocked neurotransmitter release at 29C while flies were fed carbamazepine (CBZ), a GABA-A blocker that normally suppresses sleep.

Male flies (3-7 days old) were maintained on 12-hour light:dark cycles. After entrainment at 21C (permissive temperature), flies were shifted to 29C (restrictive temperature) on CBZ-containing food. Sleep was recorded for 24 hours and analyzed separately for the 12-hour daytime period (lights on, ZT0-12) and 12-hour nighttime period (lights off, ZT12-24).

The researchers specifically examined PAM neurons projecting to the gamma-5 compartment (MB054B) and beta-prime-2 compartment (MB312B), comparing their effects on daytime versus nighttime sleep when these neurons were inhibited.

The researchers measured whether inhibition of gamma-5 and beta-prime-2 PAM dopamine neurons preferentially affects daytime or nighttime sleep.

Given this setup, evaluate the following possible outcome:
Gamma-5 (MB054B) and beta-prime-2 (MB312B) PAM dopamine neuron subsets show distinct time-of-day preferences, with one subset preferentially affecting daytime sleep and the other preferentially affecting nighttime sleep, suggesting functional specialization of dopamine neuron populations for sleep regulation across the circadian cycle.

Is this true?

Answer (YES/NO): NO